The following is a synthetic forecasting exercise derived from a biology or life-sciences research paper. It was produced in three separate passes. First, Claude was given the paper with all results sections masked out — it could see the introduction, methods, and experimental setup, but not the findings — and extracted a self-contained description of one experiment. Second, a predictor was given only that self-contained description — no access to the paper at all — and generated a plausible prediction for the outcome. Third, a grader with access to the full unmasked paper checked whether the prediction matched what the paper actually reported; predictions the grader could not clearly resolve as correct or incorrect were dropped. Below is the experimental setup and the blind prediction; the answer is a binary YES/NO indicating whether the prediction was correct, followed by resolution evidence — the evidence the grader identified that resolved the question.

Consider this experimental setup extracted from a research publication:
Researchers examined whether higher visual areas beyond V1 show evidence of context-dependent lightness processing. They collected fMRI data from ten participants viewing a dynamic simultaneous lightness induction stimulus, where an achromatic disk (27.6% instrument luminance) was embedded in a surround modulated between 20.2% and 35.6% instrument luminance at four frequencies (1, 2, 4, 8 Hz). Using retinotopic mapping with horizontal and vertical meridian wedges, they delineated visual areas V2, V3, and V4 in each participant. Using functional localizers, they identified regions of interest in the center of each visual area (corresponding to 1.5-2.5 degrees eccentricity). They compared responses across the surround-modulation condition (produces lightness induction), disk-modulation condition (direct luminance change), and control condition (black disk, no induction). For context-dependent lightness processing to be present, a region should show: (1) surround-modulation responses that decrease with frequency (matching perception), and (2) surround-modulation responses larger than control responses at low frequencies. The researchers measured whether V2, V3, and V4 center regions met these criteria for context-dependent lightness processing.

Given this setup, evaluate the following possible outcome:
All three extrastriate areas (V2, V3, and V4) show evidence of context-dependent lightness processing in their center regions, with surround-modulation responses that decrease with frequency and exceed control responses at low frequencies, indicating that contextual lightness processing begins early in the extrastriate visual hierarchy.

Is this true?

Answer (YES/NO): NO